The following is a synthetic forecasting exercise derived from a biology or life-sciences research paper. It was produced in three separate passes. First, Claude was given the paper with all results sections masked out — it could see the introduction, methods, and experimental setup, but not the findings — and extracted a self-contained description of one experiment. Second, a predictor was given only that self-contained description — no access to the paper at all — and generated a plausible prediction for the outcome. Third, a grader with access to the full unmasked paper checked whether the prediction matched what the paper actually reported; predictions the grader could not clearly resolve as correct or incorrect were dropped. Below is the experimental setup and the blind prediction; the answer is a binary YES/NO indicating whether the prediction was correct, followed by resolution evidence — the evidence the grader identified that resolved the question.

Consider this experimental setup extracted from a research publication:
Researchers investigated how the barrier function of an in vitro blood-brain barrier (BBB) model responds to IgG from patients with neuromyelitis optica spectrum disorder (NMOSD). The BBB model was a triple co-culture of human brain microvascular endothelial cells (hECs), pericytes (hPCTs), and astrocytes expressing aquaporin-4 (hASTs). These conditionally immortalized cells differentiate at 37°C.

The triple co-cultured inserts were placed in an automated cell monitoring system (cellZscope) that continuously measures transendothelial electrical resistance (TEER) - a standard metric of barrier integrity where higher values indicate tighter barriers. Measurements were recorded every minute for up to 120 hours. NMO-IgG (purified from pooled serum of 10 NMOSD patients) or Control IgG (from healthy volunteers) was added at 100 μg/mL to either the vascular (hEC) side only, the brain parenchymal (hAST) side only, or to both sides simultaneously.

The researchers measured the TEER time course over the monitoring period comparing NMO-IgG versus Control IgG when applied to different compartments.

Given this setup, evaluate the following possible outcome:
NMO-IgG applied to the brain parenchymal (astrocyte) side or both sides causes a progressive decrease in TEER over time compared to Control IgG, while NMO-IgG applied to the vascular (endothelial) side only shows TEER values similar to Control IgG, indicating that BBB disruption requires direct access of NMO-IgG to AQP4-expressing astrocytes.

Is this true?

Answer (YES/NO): NO